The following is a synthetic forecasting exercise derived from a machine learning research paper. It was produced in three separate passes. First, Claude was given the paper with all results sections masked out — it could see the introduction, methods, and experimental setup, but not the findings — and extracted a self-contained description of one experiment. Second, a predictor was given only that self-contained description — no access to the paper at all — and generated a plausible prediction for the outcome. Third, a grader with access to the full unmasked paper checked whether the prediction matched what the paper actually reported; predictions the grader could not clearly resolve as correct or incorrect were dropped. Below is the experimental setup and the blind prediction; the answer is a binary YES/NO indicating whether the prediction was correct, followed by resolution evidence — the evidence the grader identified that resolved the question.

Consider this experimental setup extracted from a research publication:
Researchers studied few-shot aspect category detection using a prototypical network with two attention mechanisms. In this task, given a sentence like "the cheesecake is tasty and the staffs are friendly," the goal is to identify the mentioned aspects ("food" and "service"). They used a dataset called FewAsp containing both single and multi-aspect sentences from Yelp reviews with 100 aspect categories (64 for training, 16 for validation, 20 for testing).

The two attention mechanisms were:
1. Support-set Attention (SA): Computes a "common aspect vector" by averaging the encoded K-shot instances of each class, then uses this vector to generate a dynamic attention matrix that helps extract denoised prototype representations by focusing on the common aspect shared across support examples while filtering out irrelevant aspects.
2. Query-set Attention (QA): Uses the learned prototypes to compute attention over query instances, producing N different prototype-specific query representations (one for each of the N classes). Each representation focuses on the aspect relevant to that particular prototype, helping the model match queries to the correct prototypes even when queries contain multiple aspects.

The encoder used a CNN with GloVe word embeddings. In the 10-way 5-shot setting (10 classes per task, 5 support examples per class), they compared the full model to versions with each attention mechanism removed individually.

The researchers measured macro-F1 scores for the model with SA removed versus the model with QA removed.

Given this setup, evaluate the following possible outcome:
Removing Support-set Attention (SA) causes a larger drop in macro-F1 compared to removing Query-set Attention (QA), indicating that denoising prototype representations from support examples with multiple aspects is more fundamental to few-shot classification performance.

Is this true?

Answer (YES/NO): NO